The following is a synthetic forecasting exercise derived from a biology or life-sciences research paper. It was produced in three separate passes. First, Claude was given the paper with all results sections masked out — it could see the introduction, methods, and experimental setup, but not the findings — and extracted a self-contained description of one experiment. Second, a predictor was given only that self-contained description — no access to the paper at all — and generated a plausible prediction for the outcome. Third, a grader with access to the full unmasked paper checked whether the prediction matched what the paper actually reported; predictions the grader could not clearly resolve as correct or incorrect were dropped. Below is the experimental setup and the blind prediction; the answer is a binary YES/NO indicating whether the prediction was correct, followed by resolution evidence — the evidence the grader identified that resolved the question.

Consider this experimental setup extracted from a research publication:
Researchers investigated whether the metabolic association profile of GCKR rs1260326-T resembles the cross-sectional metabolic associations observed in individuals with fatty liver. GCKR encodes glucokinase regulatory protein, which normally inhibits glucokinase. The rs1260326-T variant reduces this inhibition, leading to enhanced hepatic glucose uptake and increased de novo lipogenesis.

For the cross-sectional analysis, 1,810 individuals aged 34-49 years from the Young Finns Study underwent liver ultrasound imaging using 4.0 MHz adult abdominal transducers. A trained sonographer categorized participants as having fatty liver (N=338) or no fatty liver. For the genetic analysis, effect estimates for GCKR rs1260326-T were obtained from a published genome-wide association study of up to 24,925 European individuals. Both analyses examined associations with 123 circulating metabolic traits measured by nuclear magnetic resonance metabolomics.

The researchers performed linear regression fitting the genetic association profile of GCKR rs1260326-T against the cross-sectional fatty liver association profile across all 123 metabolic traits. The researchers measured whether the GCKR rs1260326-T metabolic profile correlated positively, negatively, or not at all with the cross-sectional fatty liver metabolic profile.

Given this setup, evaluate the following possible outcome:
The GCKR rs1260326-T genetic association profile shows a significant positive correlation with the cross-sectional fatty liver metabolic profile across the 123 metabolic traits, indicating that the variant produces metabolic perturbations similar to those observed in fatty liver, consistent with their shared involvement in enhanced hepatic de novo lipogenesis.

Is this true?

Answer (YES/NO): YES